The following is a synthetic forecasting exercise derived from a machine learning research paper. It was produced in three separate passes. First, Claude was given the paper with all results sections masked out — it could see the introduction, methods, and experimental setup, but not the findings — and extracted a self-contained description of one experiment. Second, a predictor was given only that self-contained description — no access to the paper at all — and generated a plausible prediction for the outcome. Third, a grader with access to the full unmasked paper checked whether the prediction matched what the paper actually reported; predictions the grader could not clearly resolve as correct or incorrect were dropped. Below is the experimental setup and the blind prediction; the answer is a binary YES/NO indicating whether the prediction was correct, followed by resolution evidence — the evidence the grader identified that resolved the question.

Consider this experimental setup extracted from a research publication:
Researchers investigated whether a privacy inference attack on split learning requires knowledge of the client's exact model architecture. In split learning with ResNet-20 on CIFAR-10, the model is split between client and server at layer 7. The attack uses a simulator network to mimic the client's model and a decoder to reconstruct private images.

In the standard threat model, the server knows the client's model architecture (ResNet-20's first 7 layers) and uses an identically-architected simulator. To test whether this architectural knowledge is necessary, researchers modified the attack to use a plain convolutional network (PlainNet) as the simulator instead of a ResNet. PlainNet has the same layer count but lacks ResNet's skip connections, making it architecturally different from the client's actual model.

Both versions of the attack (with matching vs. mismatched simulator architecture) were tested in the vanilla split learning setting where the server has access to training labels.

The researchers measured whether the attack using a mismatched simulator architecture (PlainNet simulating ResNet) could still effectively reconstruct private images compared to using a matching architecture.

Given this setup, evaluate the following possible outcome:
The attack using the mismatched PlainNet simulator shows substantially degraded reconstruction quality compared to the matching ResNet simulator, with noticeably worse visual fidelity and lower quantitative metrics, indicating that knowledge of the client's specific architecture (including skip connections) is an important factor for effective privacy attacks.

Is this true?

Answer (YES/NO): NO